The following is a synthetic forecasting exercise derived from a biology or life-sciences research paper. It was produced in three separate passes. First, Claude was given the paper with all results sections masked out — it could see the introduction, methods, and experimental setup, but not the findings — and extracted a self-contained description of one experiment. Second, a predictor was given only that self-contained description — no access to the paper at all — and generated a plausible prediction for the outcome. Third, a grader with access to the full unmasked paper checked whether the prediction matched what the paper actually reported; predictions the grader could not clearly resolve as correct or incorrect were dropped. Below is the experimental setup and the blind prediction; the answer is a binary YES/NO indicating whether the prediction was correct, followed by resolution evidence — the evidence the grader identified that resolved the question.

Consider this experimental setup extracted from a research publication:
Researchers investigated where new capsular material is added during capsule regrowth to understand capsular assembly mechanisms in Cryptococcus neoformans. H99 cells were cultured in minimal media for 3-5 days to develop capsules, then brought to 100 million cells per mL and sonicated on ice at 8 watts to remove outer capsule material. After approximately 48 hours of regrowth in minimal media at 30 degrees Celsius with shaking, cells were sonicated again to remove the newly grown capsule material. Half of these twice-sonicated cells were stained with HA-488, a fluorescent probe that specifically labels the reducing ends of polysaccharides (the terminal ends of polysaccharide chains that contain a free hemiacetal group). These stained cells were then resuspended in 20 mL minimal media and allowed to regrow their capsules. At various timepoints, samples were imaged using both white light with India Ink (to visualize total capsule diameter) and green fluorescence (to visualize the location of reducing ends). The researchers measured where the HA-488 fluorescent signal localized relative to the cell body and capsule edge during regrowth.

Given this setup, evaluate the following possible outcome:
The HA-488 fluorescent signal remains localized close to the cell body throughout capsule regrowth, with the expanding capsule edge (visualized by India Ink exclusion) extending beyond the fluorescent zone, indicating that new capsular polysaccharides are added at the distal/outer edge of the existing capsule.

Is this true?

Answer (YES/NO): NO